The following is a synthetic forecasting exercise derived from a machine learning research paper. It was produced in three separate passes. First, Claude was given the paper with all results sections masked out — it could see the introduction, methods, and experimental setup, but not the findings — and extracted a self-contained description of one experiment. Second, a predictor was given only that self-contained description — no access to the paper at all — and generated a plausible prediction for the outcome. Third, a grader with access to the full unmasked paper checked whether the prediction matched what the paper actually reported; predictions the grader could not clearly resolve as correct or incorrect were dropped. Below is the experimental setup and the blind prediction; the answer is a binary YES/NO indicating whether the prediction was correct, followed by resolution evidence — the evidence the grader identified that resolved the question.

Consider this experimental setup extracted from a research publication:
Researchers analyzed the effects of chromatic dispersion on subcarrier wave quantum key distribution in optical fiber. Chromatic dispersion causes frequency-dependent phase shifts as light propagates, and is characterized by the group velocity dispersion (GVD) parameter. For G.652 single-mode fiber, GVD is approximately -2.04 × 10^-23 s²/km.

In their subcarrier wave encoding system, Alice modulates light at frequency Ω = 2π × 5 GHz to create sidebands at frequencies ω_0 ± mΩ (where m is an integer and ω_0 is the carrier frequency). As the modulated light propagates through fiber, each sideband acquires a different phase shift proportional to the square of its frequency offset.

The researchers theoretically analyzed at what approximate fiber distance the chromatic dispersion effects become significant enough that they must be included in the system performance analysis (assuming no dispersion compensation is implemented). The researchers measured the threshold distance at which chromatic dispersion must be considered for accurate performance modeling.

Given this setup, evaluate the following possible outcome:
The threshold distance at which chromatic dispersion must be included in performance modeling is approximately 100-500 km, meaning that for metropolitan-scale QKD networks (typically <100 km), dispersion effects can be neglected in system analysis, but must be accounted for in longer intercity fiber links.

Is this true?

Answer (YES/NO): NO